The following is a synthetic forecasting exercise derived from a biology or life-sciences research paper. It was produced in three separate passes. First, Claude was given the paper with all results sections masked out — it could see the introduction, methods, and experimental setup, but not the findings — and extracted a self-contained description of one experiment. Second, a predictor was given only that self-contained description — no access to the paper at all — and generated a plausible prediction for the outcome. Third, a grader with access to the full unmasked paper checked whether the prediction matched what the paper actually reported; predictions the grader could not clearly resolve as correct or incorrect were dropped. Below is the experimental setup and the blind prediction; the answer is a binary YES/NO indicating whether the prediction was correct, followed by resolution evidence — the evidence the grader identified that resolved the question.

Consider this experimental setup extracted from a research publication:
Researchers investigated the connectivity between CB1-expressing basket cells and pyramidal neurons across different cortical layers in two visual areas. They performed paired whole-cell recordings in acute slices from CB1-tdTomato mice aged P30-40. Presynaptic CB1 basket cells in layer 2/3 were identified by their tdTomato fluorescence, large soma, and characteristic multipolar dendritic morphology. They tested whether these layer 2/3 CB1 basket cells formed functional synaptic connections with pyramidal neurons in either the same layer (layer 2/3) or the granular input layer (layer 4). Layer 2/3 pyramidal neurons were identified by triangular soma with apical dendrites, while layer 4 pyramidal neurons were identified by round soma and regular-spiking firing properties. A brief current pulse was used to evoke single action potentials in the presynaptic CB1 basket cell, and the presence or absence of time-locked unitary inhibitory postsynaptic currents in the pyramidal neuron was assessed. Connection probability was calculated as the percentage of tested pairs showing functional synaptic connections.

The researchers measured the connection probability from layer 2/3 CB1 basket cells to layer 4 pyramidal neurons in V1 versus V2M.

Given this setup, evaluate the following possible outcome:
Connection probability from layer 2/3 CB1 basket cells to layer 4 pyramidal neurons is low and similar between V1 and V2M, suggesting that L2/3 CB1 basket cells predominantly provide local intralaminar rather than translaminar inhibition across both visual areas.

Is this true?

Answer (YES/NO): NO